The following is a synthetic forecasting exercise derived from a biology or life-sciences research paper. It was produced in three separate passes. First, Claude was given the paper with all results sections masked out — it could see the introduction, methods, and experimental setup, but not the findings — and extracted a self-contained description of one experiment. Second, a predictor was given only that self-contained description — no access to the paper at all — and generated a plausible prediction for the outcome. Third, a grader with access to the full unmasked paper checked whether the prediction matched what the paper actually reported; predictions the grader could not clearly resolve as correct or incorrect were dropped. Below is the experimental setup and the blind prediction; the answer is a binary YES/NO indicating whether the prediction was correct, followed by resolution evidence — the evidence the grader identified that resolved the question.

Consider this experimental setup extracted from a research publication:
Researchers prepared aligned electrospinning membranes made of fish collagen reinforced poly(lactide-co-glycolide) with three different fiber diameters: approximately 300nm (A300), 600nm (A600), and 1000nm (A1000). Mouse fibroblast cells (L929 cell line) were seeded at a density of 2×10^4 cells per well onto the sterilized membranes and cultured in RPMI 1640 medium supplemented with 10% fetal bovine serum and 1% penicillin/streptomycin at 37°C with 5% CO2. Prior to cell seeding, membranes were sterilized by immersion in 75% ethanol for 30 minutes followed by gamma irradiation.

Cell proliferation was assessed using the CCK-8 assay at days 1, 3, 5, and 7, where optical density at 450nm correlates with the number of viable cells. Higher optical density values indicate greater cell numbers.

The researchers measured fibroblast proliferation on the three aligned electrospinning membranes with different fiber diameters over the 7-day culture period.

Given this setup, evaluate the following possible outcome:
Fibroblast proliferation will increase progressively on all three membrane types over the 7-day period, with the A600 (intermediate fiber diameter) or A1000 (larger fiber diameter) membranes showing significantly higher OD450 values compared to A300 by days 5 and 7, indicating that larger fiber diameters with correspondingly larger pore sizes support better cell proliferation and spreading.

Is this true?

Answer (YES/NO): NO